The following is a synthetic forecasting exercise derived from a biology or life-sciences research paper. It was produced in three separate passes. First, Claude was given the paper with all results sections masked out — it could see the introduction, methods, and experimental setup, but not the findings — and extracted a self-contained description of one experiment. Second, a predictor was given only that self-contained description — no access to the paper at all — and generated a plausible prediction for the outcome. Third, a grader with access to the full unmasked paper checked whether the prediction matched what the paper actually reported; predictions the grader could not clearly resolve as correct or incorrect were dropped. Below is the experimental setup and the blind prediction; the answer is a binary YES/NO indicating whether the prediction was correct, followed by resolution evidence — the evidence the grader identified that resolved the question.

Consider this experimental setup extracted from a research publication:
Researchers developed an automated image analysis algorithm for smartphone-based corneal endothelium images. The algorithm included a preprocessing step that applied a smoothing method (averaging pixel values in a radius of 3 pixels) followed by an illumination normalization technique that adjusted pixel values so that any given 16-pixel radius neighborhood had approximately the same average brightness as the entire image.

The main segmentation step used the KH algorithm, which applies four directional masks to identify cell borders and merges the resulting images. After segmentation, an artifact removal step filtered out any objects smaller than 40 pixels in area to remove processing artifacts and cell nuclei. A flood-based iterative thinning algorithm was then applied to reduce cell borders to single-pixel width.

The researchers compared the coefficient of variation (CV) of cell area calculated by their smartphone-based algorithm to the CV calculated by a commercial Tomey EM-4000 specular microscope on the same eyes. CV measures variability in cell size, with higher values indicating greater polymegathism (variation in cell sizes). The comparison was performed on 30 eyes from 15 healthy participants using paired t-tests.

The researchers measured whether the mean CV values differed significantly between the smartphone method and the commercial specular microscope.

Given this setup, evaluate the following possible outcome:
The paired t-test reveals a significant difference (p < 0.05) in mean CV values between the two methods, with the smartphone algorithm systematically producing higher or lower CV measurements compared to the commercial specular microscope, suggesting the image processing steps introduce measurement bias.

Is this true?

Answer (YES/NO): YES